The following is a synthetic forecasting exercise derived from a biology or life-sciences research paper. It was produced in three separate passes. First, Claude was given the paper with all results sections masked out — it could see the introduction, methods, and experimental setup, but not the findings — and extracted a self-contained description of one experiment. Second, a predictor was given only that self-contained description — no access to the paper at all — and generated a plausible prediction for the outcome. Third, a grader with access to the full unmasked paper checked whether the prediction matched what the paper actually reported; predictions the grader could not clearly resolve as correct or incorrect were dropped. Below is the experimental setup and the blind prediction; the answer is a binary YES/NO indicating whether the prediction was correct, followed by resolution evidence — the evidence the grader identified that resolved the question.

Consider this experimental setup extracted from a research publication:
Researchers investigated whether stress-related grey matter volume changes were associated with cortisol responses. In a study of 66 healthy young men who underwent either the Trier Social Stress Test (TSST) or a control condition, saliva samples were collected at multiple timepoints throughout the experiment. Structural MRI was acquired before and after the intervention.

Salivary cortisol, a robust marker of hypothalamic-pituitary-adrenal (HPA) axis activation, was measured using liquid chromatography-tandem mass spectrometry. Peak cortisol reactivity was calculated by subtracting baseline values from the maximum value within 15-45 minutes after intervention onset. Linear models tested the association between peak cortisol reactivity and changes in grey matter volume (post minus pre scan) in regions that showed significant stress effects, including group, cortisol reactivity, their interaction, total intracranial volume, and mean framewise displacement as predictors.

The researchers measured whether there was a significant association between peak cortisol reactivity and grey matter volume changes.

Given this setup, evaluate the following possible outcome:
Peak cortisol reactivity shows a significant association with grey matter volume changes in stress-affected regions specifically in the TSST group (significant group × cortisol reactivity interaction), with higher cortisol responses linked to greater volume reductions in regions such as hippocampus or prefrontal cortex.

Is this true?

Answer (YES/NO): NO